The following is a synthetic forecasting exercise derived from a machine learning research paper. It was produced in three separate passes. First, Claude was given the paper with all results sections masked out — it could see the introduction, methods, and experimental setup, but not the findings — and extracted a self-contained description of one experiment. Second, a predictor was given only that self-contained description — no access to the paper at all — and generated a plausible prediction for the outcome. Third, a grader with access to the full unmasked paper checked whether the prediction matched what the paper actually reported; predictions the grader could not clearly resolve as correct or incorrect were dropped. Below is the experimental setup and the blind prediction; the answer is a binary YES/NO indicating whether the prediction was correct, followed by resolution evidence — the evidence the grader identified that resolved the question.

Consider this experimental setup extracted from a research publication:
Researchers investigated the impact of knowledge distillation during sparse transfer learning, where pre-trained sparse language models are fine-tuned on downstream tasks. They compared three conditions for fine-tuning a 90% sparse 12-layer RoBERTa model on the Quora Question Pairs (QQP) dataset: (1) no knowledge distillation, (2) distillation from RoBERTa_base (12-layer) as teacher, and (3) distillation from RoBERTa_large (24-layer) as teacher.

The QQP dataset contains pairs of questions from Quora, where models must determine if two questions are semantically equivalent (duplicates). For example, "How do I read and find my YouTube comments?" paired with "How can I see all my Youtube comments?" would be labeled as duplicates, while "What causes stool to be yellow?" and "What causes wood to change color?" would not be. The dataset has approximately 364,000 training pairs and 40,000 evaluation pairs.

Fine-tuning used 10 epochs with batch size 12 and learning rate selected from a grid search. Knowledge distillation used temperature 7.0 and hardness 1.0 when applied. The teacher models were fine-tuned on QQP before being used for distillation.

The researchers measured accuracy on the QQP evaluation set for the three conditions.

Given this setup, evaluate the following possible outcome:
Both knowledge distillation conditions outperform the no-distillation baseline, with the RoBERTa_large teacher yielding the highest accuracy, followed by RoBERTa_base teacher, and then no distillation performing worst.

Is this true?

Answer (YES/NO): NO